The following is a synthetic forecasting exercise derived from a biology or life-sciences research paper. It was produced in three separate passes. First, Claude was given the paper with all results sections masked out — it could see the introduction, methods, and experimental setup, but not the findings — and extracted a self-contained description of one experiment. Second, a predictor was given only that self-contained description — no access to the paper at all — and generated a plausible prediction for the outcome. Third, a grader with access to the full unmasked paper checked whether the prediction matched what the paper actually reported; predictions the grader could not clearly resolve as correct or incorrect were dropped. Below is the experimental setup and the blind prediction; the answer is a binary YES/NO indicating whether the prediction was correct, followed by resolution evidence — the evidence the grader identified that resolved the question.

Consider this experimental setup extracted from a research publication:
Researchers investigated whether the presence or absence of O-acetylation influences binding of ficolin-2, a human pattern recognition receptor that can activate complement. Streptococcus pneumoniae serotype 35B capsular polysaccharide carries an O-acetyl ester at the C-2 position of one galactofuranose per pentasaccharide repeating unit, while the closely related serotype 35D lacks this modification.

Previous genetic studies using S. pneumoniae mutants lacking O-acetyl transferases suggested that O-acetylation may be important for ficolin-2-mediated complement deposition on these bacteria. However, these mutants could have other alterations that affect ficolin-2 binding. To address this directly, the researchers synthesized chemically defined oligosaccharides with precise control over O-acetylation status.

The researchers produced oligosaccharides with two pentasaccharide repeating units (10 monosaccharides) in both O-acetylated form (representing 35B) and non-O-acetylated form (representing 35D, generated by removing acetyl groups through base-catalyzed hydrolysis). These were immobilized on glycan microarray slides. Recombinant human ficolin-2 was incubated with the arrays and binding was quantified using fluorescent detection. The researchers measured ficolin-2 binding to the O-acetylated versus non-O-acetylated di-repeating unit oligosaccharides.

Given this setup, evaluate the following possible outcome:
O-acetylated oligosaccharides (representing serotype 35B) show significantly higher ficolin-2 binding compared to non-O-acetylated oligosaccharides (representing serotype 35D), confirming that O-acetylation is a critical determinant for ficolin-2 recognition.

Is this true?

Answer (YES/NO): YES